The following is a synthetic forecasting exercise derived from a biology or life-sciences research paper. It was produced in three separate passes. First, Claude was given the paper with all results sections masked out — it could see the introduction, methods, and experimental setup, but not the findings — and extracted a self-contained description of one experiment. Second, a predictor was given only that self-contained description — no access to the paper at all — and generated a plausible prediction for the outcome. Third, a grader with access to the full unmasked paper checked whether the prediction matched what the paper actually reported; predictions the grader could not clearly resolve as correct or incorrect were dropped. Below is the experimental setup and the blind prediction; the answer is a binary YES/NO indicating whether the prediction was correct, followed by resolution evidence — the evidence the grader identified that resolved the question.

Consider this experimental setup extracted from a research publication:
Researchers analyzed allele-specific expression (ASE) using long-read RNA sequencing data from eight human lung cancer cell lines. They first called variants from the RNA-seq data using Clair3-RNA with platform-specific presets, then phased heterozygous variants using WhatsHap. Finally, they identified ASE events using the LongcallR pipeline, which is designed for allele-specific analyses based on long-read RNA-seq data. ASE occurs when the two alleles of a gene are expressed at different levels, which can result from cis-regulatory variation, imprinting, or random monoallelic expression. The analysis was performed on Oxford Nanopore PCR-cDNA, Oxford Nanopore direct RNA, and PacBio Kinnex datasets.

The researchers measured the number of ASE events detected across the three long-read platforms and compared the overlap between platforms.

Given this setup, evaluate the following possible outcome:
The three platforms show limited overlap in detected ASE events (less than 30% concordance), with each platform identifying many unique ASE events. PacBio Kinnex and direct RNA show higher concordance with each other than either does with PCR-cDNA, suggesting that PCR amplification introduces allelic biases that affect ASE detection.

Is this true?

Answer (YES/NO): NO